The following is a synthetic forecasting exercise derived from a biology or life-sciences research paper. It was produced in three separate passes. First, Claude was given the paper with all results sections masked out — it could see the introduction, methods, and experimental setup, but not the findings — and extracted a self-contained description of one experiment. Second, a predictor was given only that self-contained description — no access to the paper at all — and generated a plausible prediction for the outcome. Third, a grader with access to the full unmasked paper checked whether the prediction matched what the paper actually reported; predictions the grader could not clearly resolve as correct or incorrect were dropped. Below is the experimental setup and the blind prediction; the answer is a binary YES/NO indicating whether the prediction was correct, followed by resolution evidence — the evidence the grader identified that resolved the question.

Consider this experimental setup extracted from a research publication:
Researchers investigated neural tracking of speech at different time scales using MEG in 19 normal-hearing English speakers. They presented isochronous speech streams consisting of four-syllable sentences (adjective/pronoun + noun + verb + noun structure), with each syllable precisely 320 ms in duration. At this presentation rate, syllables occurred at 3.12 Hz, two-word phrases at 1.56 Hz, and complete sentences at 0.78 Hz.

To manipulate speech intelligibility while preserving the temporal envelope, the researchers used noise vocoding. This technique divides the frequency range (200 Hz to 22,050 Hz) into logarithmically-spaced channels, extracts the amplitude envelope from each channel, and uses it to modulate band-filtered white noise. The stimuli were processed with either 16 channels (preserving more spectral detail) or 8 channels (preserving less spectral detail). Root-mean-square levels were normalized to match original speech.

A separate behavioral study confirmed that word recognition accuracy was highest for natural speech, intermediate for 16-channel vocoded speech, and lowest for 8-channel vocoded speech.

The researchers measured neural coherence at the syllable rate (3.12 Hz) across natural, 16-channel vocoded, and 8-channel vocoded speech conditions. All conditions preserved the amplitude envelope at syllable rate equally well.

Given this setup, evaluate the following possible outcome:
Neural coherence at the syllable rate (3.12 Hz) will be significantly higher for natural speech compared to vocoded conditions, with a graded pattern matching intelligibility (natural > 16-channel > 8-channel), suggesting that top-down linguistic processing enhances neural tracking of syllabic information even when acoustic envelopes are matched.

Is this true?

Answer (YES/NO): NO